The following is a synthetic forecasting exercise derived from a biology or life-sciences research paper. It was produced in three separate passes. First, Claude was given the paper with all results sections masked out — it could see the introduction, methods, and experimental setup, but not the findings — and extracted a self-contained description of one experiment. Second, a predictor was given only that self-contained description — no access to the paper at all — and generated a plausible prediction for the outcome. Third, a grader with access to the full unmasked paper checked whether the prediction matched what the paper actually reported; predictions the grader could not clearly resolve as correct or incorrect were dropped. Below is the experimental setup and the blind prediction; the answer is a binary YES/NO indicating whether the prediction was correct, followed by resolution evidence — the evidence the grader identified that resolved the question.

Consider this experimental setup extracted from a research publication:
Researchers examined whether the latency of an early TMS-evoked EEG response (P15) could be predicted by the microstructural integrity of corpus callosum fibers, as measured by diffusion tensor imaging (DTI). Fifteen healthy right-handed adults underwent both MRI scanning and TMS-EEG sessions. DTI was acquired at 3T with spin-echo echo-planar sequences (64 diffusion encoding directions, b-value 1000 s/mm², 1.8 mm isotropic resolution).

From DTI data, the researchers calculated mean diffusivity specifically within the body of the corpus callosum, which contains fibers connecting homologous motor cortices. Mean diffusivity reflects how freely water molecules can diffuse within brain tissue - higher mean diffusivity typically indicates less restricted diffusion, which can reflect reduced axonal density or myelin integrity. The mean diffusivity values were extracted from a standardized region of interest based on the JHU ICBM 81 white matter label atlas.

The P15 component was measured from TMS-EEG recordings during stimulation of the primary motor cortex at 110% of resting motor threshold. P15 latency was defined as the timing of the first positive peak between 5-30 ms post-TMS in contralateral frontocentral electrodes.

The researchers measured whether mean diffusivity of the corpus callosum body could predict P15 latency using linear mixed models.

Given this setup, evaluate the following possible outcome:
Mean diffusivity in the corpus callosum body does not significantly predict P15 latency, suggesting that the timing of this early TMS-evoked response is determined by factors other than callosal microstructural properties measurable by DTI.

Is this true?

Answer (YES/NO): NO